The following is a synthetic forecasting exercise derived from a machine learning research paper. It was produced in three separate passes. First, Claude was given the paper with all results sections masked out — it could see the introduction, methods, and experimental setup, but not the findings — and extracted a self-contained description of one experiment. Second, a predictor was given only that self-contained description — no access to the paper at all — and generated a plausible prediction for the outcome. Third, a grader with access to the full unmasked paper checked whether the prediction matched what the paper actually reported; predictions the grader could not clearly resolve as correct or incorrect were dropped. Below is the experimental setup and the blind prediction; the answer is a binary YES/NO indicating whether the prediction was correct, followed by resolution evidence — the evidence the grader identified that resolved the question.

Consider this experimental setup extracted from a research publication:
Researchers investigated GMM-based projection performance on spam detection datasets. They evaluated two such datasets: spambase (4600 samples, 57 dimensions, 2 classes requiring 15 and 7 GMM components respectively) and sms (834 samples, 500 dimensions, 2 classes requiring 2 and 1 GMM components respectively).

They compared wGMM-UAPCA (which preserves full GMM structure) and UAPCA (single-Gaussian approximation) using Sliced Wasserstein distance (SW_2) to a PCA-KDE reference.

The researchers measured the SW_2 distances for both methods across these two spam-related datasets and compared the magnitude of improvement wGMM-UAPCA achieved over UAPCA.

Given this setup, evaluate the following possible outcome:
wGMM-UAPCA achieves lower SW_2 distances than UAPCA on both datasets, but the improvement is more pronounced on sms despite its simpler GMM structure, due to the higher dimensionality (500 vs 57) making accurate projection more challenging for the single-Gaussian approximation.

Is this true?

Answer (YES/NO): NO